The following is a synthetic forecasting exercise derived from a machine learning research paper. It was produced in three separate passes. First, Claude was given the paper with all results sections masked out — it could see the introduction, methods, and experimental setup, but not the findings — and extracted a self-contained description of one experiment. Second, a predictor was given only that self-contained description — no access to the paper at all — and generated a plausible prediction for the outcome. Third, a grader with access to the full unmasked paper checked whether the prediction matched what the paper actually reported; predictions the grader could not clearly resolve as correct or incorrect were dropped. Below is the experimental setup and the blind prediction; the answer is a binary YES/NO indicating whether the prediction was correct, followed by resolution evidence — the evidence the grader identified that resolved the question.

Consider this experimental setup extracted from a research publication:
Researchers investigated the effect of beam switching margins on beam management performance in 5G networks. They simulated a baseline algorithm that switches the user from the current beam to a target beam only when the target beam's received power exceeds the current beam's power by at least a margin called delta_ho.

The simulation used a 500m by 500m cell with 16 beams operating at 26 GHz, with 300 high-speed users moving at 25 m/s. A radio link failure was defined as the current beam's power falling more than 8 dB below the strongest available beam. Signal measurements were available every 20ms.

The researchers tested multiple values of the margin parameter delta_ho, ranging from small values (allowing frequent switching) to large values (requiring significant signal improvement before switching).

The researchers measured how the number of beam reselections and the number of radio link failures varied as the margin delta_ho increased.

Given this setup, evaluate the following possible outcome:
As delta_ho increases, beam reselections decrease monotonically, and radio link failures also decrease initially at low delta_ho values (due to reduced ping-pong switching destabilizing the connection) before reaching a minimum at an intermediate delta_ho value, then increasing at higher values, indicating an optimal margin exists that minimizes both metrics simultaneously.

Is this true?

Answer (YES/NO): NO